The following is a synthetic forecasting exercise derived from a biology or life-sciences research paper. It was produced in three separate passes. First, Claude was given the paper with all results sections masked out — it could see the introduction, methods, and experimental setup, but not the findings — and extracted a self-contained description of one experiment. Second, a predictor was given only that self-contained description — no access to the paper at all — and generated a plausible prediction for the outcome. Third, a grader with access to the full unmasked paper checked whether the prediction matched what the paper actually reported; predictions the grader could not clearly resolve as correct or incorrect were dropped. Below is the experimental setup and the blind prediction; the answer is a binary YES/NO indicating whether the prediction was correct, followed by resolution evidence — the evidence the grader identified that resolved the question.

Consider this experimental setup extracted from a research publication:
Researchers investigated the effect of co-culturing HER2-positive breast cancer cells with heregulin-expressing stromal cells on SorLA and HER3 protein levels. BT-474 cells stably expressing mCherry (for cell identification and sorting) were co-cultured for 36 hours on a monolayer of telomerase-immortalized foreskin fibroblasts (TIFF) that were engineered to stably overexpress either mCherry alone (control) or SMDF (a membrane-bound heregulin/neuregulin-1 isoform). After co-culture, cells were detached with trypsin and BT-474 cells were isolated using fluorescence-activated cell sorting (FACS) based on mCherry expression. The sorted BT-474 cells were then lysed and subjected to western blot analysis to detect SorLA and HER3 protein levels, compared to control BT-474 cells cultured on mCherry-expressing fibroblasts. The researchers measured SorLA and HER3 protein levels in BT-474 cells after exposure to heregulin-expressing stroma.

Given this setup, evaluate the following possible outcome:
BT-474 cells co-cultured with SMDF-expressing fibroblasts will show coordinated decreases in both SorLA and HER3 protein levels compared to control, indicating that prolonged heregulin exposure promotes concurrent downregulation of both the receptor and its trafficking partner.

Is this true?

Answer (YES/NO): NO